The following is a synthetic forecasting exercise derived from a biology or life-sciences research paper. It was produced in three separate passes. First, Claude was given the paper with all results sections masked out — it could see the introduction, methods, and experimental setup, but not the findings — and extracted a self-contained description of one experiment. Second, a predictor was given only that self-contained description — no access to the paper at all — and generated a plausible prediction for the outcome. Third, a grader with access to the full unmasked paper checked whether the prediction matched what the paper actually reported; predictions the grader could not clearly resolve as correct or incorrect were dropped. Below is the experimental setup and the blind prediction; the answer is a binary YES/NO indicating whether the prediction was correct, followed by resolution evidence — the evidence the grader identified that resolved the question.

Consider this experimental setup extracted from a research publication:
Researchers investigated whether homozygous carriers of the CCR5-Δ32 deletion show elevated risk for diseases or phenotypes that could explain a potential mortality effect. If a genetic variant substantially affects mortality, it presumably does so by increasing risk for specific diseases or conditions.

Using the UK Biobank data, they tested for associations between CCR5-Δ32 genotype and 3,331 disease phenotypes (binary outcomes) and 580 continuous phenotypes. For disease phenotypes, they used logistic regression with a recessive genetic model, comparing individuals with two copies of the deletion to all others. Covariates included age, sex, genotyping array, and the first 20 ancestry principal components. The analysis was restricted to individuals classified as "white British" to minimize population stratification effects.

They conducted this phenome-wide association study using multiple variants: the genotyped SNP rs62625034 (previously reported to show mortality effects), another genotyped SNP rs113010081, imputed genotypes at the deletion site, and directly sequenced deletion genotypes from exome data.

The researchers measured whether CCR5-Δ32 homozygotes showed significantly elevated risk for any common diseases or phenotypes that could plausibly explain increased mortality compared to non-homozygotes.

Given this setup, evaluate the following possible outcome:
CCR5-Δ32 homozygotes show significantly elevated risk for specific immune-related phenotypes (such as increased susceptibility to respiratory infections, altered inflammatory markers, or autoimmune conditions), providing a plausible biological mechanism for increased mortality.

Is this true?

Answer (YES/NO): NO